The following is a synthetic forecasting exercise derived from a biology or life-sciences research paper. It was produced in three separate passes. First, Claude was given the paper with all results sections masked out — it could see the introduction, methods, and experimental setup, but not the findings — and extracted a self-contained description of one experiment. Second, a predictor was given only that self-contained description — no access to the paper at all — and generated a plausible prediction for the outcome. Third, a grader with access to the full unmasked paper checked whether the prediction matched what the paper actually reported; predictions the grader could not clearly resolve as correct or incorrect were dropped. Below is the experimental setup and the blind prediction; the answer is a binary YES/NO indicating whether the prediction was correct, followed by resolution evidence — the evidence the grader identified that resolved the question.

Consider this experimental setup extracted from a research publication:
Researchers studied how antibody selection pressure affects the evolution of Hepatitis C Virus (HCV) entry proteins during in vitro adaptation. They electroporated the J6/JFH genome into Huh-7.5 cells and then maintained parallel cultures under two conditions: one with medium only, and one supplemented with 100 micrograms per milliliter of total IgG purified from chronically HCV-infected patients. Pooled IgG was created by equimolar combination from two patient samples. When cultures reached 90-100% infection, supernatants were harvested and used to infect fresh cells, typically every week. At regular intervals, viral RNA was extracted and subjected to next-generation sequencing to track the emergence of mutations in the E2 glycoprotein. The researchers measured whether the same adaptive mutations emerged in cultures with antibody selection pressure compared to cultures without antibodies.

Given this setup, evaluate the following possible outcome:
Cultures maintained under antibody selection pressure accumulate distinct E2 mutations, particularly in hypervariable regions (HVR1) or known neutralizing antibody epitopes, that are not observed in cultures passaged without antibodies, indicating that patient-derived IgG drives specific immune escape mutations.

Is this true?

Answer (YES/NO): NO